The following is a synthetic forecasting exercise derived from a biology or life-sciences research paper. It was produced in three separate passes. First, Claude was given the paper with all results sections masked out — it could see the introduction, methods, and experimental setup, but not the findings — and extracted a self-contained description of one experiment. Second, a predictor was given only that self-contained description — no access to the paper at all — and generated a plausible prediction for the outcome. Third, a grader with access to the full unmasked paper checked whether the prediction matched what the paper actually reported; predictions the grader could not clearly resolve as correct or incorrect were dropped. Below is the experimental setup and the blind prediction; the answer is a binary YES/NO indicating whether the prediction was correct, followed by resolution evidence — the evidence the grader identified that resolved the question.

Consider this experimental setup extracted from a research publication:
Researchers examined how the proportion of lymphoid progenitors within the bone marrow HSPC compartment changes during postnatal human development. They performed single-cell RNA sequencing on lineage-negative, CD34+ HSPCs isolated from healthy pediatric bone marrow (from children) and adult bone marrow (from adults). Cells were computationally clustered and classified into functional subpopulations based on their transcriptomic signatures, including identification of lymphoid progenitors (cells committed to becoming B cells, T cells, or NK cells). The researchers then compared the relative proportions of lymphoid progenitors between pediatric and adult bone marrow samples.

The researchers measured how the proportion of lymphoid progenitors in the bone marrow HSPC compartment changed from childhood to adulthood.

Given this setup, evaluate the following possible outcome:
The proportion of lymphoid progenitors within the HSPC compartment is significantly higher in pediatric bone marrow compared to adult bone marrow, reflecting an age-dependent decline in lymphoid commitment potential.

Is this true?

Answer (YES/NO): YES